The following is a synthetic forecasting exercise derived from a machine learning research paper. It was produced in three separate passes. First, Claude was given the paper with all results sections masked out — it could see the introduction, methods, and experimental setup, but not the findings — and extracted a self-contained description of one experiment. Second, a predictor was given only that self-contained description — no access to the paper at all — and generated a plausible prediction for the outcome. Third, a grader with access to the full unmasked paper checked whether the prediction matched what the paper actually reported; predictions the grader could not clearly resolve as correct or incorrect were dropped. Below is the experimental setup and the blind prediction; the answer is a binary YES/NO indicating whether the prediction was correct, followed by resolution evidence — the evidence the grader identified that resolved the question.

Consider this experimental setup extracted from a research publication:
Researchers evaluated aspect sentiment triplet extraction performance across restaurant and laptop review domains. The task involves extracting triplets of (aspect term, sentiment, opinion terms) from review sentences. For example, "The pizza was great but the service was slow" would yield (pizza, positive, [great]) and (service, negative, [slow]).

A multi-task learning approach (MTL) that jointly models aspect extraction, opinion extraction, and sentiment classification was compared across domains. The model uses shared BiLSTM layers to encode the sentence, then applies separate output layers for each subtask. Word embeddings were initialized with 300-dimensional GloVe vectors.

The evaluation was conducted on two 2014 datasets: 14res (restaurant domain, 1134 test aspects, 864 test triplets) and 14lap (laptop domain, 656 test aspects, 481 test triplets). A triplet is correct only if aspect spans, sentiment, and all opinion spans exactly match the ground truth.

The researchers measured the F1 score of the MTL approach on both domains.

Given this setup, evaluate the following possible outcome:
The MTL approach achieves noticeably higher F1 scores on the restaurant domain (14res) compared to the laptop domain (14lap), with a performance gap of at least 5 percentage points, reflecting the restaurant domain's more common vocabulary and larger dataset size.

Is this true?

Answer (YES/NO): YES